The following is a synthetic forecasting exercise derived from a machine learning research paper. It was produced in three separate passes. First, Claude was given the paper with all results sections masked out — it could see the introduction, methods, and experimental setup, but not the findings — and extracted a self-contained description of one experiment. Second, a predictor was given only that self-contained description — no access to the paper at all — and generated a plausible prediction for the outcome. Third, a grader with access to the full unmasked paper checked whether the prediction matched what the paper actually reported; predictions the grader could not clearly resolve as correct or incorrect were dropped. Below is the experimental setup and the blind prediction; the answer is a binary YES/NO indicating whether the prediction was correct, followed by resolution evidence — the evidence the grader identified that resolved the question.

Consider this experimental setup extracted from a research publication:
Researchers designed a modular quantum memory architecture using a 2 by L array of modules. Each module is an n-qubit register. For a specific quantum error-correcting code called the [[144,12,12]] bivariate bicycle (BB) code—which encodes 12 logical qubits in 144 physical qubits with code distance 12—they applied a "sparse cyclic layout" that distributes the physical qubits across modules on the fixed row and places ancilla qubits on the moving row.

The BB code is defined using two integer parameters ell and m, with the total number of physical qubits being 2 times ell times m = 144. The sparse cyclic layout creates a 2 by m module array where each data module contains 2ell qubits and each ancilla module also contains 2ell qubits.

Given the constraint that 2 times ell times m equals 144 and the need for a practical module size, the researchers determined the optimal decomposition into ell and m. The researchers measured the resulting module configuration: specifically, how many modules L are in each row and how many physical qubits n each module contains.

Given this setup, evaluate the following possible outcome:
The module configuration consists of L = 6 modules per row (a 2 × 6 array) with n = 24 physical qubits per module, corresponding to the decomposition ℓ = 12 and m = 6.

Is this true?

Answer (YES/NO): NO